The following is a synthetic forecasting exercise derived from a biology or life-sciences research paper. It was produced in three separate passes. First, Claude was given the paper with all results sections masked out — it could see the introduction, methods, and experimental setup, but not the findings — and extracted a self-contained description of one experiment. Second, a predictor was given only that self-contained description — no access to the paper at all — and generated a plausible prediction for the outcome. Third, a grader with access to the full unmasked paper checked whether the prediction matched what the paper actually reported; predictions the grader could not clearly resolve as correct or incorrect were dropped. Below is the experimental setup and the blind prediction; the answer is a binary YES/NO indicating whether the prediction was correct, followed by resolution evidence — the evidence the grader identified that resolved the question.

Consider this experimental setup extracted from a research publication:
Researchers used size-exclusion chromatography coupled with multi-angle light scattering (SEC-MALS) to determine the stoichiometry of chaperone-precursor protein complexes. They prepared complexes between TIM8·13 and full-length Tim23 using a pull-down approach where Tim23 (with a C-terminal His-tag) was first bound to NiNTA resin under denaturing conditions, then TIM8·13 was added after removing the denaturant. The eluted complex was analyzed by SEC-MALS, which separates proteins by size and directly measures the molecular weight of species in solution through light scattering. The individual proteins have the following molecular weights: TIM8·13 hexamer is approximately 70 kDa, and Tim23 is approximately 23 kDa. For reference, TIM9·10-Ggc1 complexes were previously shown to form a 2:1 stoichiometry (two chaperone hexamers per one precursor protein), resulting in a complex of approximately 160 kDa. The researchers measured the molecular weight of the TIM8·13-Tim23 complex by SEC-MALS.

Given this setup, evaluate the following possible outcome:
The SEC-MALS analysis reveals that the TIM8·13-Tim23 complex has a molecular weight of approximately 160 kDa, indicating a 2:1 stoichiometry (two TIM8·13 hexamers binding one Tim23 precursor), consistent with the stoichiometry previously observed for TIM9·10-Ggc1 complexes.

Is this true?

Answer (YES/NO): NO